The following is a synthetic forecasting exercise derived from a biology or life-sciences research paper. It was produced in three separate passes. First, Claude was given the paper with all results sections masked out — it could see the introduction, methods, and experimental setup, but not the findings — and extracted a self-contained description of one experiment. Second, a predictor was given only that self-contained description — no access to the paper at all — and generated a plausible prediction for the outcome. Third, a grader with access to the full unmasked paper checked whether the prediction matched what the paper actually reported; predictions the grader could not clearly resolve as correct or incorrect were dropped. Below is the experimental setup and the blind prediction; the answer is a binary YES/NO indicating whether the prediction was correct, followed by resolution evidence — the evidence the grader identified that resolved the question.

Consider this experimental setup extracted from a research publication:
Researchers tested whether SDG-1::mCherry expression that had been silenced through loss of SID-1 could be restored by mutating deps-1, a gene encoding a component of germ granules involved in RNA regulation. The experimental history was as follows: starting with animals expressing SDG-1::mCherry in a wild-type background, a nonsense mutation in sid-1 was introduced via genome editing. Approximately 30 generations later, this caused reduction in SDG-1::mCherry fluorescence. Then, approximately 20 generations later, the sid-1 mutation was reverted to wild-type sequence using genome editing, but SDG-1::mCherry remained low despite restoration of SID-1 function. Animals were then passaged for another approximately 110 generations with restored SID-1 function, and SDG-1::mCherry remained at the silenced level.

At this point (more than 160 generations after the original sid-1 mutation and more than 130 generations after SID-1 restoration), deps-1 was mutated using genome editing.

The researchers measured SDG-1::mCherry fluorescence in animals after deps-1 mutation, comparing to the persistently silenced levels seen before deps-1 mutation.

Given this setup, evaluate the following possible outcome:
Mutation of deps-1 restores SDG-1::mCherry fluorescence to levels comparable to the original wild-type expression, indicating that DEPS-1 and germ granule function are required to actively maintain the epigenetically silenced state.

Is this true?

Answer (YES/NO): YES